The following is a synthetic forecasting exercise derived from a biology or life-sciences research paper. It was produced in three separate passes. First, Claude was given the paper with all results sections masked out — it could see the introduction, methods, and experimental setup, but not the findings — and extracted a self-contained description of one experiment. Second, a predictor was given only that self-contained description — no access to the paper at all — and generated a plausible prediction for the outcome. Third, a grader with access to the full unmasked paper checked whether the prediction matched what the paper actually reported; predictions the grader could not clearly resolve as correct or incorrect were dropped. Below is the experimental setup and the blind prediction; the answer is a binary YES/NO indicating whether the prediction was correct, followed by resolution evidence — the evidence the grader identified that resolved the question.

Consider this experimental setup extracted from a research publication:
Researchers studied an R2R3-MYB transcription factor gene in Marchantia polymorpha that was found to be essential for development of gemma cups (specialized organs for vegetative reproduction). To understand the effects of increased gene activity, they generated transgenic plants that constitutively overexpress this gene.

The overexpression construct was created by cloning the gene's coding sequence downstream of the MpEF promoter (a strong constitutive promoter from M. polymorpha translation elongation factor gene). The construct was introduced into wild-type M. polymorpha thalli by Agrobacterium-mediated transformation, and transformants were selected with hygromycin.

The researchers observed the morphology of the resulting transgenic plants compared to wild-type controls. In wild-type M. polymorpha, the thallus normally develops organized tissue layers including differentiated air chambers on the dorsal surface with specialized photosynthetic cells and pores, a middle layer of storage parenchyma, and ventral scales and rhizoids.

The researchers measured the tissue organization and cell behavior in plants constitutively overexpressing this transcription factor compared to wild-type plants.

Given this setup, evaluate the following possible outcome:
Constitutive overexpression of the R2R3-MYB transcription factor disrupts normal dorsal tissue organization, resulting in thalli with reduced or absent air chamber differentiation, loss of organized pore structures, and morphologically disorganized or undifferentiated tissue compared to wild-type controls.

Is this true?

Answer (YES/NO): YES